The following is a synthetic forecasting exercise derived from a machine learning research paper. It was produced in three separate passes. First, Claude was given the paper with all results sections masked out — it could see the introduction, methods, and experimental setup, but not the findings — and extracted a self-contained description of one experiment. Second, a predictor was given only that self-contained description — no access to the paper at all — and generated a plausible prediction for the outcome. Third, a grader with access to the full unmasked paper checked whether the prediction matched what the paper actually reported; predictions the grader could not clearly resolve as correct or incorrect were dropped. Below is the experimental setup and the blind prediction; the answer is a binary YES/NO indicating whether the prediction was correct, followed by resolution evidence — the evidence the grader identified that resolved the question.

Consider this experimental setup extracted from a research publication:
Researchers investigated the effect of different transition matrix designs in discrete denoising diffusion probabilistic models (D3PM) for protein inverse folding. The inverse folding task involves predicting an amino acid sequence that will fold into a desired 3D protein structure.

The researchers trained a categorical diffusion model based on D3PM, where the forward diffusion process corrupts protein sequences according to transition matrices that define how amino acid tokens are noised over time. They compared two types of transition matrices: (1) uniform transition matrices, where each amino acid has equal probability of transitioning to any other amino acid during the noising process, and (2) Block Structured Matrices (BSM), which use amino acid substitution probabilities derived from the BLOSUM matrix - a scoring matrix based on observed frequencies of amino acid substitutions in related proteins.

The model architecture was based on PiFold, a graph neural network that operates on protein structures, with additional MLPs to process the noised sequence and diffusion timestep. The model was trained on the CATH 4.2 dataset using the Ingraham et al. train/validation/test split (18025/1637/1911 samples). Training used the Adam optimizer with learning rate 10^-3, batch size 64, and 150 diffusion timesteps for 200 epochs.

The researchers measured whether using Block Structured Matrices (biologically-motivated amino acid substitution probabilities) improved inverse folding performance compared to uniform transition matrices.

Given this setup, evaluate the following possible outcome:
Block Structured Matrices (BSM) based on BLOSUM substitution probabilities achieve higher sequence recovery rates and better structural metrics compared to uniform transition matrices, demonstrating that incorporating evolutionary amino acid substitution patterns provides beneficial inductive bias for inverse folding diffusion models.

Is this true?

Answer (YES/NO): NO